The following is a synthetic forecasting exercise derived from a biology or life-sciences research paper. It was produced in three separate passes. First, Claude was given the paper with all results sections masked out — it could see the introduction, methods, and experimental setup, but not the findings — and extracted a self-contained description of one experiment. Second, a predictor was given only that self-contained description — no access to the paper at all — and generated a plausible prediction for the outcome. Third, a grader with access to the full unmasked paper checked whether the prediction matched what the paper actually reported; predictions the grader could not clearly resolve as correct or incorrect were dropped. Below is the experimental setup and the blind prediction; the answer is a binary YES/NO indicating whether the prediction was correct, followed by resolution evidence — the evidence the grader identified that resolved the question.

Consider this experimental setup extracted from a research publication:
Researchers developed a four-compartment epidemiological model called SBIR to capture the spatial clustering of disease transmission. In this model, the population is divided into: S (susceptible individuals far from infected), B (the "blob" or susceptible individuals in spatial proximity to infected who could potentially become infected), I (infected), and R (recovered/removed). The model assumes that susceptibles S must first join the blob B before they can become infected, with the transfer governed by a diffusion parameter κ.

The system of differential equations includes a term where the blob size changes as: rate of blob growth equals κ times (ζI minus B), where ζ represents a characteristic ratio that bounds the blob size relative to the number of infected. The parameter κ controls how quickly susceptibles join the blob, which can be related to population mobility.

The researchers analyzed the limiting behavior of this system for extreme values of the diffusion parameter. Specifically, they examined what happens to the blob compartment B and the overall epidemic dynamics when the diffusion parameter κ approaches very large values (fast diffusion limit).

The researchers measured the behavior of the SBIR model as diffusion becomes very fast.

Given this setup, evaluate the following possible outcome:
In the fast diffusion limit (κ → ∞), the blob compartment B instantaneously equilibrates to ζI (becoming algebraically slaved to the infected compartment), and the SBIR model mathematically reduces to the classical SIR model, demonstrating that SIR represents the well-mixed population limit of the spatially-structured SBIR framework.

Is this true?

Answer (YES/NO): NO